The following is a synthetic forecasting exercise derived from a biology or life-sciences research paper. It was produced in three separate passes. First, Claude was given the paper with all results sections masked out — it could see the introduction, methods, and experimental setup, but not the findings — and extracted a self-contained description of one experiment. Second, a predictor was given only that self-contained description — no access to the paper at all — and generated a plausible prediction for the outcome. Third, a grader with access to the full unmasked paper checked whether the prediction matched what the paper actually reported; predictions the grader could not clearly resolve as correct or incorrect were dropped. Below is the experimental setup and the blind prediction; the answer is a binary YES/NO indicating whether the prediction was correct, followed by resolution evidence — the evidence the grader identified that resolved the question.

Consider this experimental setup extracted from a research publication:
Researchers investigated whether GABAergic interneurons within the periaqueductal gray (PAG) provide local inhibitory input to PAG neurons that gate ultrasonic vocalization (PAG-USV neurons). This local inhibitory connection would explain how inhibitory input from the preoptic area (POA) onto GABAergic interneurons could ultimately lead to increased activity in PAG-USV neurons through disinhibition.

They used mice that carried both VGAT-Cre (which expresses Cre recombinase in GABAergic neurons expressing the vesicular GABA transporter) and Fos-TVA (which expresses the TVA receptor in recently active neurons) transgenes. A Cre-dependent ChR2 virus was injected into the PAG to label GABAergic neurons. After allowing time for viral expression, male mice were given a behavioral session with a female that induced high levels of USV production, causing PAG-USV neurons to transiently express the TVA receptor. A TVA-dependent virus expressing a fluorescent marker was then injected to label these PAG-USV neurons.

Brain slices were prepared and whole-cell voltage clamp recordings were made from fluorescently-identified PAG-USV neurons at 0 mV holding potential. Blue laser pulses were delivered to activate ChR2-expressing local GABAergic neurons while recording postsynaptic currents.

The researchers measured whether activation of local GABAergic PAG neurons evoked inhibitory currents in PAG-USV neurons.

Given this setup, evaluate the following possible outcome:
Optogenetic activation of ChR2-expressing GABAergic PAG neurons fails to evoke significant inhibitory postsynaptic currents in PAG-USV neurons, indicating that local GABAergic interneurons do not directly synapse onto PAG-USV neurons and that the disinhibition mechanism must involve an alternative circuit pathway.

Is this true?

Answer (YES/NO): NO